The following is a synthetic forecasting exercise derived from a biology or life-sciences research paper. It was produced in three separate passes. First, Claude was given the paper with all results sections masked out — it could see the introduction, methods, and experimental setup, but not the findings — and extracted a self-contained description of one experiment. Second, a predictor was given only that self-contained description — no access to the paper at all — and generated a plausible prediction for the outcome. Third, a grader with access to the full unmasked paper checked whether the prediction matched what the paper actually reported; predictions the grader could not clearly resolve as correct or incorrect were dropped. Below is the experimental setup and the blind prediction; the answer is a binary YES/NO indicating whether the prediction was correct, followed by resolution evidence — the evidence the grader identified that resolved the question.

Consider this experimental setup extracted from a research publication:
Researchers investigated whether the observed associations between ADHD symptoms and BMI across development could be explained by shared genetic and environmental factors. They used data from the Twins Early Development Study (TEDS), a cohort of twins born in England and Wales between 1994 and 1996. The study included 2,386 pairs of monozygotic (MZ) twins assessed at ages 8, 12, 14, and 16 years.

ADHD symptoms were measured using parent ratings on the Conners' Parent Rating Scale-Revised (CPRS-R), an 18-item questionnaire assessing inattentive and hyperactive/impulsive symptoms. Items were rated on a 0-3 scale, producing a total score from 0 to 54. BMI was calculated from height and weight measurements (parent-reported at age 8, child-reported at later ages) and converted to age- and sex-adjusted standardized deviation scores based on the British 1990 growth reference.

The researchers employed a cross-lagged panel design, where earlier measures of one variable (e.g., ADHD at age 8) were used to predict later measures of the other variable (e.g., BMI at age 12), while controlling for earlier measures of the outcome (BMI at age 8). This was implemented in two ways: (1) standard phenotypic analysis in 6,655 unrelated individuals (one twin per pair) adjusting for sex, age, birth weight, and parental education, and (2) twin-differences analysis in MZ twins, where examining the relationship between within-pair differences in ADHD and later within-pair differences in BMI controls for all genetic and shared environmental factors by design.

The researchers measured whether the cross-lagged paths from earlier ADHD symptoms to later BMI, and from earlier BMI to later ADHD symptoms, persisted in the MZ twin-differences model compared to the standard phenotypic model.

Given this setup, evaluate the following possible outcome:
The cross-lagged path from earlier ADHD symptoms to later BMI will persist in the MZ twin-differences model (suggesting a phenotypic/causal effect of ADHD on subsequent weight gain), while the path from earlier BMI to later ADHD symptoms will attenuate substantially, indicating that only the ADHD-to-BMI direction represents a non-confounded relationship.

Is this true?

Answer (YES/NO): NO